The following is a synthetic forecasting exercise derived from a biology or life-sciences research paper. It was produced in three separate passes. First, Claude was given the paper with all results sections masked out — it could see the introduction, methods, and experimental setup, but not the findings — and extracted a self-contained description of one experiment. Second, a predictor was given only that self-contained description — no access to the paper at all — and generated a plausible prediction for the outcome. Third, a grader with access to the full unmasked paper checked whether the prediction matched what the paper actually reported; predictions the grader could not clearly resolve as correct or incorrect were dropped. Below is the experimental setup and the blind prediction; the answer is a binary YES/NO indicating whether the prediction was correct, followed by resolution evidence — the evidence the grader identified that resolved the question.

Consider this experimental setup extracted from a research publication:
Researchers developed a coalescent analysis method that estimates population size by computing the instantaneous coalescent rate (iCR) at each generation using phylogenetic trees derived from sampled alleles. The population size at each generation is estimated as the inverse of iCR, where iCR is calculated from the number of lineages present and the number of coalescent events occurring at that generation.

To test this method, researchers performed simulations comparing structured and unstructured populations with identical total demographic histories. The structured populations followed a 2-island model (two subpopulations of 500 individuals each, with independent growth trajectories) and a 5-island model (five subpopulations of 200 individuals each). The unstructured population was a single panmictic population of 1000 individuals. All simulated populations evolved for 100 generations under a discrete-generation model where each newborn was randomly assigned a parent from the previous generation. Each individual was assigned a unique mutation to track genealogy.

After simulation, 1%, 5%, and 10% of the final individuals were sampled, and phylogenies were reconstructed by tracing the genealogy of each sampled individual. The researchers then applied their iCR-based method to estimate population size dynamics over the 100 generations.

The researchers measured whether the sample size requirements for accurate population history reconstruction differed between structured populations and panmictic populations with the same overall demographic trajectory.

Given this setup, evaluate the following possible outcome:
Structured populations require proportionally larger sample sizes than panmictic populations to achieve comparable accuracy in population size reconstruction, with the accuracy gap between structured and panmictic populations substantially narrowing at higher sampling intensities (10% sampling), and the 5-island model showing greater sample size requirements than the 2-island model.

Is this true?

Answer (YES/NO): NO